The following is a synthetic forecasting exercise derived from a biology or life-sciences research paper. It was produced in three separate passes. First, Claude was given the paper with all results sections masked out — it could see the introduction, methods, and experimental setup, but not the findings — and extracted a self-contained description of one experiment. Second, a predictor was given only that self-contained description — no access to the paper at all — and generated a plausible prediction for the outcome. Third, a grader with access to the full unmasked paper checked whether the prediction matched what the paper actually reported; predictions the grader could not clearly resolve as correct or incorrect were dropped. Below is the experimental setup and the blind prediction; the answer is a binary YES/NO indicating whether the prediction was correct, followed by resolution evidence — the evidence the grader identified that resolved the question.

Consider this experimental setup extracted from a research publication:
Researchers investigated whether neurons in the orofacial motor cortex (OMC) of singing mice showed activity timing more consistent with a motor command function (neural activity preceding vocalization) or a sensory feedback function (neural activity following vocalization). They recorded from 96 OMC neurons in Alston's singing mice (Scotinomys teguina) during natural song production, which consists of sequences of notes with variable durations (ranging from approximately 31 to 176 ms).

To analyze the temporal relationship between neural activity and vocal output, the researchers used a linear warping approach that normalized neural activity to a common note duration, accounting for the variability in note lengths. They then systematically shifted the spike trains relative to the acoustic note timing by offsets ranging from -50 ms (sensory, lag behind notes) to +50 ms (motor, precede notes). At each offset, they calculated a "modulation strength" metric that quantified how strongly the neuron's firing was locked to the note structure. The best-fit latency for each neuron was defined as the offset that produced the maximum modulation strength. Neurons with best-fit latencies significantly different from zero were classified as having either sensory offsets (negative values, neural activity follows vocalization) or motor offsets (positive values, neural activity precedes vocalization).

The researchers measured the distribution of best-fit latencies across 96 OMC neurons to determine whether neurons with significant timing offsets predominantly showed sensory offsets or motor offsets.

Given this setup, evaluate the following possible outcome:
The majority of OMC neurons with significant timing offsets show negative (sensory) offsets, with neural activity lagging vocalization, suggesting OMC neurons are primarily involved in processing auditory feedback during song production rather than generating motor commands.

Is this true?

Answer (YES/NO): YES